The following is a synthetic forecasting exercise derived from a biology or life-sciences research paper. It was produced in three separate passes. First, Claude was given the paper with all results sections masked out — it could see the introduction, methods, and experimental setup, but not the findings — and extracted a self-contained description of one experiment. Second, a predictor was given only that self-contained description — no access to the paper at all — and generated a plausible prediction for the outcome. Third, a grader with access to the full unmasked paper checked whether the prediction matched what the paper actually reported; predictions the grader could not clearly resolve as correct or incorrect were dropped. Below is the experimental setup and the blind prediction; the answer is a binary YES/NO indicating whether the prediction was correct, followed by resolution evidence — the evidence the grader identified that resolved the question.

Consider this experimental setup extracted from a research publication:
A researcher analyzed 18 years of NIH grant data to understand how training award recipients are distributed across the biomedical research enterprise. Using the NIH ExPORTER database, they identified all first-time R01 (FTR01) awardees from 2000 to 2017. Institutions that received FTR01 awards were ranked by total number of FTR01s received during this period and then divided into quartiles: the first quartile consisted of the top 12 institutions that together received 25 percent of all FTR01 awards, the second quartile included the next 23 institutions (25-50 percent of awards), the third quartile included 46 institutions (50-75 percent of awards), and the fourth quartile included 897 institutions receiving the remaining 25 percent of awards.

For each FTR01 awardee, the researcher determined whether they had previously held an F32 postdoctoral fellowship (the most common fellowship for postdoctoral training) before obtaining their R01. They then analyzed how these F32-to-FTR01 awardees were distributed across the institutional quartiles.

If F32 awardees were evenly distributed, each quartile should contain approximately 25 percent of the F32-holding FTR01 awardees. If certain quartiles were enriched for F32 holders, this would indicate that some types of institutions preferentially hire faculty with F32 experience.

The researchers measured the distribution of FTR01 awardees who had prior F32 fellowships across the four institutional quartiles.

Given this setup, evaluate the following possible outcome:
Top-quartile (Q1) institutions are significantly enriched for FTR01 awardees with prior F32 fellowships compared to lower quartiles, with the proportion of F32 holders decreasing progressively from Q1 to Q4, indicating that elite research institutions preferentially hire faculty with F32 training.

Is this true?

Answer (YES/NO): NO